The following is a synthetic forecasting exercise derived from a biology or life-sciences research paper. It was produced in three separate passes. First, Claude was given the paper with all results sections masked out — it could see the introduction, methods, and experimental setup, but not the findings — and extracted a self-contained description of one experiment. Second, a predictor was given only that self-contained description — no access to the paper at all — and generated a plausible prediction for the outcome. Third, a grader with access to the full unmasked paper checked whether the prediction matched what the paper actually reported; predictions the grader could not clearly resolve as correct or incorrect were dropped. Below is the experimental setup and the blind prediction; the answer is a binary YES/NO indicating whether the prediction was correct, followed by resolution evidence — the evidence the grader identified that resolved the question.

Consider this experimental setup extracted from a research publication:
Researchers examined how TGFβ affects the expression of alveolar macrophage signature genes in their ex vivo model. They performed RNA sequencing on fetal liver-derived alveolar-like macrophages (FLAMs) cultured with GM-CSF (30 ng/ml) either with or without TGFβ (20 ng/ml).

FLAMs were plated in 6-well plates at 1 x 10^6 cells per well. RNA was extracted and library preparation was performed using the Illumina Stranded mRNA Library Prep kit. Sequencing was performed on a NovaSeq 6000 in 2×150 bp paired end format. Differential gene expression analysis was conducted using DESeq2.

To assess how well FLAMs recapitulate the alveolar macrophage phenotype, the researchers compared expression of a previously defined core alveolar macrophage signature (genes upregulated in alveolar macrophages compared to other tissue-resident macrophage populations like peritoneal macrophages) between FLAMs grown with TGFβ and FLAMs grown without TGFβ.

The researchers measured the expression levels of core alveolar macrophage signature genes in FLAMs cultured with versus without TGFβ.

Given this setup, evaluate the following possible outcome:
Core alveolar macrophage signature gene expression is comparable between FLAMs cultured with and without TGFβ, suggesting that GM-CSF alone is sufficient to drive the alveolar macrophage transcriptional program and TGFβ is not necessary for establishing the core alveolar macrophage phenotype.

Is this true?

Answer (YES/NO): NO